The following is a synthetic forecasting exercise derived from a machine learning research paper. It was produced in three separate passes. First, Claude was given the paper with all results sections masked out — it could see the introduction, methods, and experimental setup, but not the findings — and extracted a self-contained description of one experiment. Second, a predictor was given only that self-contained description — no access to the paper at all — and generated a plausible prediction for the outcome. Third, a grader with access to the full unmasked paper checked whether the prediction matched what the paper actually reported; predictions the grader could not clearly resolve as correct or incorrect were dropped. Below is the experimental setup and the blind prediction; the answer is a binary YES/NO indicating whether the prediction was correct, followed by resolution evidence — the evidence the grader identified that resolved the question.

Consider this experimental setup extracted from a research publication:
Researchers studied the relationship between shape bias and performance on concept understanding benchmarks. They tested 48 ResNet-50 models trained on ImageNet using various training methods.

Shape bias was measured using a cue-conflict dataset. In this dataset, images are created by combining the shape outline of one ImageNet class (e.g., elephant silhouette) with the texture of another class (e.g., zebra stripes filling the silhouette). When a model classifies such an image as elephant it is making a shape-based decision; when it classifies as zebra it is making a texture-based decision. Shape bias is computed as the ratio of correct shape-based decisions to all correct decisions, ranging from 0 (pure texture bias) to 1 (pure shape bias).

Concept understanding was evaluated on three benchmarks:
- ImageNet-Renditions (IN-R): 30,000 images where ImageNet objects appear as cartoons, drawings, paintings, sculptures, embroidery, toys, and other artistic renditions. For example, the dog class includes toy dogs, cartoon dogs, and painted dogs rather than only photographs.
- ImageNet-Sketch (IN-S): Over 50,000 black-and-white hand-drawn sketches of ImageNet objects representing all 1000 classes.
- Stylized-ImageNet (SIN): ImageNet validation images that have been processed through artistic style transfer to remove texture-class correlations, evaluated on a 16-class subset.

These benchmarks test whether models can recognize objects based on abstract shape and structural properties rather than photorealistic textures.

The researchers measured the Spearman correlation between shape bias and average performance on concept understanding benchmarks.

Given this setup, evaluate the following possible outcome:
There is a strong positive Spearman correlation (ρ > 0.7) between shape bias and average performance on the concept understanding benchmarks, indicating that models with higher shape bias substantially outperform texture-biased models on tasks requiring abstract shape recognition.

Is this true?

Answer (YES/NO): NO